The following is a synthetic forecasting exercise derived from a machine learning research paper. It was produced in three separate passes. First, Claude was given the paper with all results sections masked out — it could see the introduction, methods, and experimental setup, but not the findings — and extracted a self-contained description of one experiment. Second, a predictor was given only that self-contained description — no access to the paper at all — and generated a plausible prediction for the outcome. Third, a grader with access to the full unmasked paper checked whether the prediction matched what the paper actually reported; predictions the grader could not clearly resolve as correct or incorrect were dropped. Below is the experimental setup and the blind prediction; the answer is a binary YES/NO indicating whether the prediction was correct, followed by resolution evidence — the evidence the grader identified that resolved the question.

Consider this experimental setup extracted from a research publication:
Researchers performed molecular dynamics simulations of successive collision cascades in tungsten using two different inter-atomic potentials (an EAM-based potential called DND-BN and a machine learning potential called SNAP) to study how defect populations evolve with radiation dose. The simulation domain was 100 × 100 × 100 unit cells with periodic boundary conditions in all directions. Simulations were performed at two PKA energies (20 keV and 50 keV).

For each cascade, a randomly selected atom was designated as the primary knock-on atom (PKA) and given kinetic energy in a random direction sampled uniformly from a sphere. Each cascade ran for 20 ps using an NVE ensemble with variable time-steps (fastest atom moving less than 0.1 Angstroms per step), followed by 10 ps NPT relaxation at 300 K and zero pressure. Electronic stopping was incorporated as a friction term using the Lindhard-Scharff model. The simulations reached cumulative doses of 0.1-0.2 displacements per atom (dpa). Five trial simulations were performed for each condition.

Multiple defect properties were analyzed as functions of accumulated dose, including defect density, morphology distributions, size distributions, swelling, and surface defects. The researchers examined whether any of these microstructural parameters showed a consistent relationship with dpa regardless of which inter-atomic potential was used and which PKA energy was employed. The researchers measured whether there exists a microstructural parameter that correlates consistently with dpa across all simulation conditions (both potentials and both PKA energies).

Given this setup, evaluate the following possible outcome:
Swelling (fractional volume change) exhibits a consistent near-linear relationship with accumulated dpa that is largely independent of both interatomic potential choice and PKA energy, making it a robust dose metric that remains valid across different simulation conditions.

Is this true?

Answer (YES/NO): NO